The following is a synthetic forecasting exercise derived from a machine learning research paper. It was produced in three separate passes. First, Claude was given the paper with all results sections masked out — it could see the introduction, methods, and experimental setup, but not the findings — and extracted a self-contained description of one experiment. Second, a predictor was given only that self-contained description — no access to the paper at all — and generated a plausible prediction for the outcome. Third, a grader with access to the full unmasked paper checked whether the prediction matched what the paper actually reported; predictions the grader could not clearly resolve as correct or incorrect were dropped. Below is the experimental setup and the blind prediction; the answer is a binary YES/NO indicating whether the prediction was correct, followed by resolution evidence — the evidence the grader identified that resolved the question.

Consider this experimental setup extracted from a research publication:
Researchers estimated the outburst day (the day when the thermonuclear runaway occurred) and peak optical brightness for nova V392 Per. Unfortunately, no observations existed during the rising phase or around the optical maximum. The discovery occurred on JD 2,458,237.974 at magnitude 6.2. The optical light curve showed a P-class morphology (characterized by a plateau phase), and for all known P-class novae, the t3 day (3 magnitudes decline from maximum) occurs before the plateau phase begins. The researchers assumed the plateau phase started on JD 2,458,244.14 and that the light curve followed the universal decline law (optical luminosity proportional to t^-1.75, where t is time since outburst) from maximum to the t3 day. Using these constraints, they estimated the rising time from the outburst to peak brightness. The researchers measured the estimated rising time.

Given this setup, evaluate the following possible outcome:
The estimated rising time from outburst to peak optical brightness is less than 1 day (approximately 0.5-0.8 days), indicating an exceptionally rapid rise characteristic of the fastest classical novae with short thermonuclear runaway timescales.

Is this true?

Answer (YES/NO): NO